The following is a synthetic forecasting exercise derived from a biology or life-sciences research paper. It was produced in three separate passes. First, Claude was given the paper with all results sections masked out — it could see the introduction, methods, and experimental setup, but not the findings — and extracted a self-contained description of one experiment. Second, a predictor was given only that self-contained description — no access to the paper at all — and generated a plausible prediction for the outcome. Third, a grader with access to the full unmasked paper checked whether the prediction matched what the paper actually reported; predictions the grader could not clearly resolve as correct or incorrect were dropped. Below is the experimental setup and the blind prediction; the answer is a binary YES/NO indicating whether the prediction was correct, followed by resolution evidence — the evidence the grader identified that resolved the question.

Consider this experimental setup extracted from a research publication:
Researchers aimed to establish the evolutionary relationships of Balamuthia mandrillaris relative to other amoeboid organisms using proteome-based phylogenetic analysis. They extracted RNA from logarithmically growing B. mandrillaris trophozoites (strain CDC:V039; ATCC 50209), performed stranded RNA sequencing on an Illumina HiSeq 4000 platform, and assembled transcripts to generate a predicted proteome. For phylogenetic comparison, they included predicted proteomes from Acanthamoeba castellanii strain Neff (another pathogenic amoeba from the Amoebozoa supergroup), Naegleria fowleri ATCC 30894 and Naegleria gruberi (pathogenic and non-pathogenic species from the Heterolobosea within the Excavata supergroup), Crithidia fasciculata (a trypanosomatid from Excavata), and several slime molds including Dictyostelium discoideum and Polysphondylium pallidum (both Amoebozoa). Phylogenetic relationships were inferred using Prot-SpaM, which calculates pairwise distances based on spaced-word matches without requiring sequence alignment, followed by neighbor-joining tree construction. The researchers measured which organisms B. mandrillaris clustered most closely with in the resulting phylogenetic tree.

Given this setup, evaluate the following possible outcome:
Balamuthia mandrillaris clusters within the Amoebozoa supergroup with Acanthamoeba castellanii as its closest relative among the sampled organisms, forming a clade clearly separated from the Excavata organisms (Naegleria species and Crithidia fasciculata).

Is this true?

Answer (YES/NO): YES